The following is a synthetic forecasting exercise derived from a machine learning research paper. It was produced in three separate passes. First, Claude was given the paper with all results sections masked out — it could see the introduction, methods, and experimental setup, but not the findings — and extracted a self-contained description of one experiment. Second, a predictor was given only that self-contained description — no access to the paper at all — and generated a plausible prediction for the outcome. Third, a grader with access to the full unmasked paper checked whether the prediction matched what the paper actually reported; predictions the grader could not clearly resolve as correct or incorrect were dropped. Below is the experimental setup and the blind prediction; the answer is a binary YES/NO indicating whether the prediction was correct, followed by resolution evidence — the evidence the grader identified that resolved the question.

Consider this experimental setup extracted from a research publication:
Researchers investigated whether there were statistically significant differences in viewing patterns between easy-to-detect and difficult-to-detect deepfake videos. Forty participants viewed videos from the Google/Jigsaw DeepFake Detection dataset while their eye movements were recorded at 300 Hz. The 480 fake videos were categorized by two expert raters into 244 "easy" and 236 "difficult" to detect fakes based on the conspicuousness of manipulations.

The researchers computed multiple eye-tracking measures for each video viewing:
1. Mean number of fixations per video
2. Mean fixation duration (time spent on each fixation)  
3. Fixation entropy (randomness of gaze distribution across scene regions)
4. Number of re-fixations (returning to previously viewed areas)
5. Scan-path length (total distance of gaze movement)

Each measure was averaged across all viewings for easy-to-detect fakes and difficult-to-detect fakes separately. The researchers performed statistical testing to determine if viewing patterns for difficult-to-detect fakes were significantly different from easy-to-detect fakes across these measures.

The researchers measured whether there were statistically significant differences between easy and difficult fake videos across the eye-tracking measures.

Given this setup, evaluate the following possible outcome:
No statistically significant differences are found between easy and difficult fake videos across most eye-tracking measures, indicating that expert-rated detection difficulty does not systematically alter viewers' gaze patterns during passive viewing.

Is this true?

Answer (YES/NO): YES